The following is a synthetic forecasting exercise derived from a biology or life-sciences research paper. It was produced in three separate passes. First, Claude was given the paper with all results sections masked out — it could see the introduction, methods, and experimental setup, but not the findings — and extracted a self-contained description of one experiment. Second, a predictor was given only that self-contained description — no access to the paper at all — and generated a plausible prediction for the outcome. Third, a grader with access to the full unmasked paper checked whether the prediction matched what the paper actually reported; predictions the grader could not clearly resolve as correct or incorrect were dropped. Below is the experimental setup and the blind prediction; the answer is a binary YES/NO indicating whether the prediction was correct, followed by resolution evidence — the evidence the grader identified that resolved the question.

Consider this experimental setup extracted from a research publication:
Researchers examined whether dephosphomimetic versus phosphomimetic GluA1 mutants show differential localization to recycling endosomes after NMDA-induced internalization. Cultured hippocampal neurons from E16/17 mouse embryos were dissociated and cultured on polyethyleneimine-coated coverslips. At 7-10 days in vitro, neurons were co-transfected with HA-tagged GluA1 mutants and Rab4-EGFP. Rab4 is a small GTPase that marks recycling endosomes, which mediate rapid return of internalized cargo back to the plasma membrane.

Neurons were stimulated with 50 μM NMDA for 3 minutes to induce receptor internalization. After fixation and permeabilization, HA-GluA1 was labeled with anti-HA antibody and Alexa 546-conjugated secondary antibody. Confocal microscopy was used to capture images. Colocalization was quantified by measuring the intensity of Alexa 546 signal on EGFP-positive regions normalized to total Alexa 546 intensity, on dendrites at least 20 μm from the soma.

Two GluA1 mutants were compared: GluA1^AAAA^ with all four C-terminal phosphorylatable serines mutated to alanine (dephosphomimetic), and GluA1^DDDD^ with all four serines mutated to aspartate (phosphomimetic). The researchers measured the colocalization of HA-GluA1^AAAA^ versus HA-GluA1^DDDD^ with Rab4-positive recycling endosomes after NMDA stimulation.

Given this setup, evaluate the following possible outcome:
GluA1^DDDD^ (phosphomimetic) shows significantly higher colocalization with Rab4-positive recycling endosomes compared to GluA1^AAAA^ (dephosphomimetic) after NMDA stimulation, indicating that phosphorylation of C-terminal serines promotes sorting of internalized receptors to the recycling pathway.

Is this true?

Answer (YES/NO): NO